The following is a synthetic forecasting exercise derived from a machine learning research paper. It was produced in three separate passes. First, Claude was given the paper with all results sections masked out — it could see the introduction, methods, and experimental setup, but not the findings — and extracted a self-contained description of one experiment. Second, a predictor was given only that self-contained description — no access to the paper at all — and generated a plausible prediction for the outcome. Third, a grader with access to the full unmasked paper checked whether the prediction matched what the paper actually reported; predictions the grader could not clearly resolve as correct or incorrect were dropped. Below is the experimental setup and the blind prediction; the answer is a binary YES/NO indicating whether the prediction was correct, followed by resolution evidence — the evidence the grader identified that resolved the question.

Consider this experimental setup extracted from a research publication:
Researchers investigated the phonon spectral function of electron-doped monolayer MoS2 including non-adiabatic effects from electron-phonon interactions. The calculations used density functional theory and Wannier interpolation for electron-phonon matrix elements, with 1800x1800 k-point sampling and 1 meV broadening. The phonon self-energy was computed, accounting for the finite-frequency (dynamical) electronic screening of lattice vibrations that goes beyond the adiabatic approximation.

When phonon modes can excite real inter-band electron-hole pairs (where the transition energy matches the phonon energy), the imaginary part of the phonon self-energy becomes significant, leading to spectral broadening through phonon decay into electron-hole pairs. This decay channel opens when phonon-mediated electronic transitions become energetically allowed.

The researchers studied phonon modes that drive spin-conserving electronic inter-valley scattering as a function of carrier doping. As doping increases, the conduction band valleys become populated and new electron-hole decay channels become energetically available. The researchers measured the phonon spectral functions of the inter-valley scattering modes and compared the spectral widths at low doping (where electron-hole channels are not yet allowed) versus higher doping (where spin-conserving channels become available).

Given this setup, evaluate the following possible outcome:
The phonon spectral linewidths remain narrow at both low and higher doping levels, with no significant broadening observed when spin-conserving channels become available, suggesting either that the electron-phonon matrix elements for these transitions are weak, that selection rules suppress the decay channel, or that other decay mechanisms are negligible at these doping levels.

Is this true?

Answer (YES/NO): NO